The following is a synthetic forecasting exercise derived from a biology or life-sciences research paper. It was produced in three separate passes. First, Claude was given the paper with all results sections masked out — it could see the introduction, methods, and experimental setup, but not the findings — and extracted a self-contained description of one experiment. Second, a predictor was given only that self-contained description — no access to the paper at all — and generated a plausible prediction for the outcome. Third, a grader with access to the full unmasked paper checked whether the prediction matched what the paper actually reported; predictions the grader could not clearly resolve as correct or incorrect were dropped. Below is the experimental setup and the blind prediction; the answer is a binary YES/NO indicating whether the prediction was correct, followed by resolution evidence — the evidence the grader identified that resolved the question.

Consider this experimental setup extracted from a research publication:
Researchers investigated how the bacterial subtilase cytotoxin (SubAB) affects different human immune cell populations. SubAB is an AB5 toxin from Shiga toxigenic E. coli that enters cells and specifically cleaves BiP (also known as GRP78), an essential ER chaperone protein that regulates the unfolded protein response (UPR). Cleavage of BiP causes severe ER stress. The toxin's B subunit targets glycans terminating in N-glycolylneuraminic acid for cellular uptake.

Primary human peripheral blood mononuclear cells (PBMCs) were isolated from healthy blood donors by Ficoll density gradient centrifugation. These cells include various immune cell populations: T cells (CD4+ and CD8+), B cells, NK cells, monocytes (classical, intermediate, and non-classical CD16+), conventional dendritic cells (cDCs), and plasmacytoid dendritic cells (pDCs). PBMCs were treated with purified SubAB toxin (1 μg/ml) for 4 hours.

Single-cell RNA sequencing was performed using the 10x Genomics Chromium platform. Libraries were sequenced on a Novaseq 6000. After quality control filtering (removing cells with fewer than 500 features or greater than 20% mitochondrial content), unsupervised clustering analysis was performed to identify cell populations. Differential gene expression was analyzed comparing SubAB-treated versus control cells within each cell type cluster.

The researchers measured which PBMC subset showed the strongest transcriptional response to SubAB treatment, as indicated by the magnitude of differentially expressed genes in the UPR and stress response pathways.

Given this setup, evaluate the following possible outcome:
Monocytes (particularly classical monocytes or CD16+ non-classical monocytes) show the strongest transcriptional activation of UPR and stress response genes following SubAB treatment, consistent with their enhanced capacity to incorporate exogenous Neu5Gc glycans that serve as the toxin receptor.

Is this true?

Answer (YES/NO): YES